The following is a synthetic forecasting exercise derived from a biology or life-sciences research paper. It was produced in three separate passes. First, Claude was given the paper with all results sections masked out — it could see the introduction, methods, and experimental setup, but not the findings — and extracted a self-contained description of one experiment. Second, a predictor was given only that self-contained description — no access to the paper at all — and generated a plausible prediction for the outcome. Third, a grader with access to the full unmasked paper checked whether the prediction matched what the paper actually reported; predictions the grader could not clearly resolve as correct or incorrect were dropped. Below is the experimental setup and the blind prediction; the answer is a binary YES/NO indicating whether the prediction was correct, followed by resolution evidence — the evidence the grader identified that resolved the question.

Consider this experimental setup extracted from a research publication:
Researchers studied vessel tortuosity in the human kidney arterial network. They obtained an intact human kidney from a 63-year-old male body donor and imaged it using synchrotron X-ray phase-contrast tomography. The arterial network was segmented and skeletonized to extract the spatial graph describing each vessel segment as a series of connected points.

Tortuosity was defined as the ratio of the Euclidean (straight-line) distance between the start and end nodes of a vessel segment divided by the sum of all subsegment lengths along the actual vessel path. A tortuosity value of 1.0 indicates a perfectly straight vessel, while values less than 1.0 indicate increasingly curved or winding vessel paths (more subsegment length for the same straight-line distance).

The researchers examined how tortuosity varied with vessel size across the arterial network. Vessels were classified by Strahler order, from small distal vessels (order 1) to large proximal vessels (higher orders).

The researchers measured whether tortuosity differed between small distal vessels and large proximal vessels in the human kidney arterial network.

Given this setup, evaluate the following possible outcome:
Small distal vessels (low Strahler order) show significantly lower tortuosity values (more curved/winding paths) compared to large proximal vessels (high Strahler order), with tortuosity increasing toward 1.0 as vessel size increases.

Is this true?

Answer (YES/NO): NO